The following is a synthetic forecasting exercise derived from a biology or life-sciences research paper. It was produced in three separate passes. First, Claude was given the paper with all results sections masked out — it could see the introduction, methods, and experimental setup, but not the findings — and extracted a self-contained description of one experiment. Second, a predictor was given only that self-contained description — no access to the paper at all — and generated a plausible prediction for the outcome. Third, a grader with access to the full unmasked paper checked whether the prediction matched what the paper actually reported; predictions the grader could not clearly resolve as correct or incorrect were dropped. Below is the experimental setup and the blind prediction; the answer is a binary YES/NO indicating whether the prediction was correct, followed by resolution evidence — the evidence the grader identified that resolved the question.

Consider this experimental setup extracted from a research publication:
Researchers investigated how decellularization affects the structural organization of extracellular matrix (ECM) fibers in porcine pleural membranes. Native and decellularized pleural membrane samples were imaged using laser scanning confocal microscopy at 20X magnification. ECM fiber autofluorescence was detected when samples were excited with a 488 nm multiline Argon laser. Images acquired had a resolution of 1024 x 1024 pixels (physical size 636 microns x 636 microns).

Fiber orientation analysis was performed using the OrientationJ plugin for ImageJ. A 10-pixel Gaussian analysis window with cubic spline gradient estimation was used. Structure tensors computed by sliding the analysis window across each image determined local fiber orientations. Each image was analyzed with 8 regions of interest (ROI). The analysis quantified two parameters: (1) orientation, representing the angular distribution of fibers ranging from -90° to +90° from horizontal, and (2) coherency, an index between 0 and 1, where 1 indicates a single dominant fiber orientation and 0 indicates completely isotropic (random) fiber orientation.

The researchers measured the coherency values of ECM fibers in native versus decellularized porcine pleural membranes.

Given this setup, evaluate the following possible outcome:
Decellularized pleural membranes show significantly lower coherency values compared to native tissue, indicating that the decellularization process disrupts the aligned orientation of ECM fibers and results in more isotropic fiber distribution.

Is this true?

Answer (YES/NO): NO